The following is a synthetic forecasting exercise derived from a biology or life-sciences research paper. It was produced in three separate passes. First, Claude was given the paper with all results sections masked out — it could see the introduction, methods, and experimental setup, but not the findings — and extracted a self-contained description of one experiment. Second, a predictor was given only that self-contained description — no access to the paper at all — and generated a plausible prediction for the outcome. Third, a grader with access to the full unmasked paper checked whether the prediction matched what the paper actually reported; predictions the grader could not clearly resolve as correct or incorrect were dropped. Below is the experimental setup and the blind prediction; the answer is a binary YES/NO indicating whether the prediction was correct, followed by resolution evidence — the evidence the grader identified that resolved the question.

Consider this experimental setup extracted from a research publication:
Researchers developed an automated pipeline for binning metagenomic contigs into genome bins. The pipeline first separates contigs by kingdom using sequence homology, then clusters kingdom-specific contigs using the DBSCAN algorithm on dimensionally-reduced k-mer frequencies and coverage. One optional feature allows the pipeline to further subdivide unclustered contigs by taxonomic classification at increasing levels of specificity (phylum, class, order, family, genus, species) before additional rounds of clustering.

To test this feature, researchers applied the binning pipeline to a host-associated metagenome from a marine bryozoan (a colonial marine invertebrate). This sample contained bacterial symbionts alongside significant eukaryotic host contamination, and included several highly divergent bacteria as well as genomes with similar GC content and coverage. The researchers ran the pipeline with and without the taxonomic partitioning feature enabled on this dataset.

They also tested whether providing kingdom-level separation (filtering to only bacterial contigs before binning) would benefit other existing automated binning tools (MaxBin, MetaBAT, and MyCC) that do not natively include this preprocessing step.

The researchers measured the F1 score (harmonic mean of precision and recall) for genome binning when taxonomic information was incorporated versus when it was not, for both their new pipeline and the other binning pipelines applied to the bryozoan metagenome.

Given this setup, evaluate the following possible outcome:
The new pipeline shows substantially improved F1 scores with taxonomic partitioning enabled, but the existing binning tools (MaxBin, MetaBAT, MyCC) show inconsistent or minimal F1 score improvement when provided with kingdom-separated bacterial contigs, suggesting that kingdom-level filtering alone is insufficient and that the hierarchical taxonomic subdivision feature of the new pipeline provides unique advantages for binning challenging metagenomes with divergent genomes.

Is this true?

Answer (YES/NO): NO